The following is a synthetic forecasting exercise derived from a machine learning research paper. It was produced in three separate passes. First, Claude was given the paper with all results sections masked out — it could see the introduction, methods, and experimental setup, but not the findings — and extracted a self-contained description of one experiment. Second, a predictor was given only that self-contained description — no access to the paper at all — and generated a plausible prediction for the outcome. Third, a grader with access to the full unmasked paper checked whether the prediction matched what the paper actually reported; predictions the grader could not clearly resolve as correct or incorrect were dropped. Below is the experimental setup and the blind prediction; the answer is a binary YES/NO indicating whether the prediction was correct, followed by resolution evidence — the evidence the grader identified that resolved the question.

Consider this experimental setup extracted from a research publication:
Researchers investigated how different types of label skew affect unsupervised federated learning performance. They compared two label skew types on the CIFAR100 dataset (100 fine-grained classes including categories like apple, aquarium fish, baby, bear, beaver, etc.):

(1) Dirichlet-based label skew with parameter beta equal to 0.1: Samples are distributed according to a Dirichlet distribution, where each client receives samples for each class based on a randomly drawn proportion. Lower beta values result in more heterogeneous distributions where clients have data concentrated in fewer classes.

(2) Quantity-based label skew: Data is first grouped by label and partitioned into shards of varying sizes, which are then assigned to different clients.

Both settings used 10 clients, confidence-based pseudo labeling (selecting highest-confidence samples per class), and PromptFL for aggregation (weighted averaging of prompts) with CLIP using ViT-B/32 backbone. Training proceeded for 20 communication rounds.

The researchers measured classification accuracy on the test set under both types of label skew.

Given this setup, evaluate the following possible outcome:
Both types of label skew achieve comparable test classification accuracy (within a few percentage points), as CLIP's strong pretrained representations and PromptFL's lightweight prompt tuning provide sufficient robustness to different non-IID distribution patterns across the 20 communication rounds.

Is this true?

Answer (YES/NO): YES